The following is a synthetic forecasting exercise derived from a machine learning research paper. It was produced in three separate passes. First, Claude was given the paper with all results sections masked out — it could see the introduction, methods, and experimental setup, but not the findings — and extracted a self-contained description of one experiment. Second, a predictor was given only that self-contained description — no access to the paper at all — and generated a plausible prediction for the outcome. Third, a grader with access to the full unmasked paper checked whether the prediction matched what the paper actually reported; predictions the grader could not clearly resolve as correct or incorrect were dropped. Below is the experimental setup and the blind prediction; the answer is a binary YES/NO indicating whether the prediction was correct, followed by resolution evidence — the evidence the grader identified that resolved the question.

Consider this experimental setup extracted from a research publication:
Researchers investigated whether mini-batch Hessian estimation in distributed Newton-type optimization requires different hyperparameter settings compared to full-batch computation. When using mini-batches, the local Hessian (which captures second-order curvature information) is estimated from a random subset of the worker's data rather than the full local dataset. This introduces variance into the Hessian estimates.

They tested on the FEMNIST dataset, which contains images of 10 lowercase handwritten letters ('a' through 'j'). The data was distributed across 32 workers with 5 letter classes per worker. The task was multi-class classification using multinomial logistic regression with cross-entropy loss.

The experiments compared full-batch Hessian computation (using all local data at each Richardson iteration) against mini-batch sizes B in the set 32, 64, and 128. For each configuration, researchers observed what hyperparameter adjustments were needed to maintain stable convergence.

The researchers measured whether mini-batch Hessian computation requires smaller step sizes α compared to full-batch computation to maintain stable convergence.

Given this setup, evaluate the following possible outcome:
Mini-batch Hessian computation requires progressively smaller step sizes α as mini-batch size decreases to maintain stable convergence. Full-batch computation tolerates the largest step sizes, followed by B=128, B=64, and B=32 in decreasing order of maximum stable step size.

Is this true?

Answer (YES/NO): YES